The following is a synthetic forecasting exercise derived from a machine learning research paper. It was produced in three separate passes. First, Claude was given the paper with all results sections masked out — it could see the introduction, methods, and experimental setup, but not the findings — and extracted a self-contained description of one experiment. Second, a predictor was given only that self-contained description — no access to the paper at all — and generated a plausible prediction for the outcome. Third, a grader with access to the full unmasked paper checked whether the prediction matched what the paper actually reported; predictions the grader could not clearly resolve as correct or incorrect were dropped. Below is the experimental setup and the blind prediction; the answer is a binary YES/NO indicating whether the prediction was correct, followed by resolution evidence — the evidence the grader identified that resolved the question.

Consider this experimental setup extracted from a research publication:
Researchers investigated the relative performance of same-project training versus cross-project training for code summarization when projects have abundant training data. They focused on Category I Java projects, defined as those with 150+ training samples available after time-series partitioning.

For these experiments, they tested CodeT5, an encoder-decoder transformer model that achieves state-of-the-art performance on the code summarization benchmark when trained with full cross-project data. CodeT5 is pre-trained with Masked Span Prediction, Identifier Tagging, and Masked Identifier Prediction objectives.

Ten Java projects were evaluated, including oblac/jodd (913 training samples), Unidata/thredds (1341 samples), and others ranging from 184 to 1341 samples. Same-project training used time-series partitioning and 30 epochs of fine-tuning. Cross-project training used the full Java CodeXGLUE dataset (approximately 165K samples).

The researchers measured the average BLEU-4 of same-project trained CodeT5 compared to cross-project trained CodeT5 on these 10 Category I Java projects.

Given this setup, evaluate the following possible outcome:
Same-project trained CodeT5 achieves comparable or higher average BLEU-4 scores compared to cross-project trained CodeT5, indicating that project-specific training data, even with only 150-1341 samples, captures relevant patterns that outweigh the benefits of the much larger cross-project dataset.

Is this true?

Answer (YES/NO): YES